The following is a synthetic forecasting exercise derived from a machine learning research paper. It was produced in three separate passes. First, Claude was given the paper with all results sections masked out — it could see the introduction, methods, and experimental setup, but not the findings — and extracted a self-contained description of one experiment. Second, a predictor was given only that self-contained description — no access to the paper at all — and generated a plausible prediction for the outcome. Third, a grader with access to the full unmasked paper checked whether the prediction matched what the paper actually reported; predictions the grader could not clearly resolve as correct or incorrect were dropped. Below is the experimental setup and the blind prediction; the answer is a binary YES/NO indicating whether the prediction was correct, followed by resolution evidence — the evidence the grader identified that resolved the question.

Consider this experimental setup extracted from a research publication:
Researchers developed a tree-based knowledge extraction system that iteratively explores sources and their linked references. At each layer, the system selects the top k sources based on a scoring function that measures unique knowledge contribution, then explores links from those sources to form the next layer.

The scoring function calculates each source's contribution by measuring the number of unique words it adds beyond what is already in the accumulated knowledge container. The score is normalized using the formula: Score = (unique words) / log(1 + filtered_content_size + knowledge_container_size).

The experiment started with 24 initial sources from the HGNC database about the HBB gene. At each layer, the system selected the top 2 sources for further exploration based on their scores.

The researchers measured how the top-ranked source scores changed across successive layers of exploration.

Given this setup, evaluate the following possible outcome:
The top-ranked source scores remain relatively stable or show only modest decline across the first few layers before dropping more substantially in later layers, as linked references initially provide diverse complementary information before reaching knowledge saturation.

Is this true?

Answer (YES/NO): NO